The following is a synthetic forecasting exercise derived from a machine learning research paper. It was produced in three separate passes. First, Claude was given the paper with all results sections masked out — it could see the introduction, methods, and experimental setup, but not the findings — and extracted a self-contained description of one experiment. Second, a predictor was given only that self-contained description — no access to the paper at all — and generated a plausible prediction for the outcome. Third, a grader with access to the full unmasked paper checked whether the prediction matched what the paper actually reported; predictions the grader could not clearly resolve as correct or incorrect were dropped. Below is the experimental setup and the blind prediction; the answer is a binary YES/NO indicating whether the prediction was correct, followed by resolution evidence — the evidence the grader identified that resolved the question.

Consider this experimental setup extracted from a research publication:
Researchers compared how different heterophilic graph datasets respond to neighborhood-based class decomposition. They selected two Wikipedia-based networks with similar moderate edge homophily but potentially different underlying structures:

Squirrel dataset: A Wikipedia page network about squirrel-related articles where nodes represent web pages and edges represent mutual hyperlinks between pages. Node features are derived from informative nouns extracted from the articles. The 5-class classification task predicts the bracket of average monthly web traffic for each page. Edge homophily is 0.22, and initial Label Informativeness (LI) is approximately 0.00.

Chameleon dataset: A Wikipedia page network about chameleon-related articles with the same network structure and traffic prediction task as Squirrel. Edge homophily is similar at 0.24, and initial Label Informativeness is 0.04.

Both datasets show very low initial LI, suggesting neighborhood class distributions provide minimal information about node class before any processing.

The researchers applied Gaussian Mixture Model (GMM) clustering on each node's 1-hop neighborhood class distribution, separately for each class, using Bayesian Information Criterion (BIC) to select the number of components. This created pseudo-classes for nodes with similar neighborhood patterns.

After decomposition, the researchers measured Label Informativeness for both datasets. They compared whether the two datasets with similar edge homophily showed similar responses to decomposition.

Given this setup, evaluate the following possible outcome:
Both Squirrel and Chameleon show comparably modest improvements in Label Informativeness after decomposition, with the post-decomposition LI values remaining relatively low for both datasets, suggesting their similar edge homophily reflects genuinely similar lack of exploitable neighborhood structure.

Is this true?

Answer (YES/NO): NO